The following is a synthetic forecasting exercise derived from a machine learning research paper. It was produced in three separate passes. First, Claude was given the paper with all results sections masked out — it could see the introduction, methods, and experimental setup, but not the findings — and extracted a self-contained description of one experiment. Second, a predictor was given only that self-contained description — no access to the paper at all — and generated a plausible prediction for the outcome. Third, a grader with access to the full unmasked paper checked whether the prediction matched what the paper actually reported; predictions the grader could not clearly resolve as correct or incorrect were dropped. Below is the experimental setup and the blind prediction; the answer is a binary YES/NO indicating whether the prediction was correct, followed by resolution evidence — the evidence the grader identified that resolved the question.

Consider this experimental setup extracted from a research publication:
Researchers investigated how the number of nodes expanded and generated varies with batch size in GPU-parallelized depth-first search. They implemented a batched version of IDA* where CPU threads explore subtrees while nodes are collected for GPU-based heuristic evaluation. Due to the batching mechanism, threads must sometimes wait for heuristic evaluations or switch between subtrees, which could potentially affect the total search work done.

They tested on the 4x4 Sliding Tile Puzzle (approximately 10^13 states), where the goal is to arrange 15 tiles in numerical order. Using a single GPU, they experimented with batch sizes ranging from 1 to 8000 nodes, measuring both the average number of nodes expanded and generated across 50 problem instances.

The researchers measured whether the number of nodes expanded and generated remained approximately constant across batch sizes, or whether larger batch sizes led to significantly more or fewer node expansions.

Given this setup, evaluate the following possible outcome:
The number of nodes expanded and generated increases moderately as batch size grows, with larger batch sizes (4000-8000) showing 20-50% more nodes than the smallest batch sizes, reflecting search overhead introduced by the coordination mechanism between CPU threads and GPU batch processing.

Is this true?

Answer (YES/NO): NO